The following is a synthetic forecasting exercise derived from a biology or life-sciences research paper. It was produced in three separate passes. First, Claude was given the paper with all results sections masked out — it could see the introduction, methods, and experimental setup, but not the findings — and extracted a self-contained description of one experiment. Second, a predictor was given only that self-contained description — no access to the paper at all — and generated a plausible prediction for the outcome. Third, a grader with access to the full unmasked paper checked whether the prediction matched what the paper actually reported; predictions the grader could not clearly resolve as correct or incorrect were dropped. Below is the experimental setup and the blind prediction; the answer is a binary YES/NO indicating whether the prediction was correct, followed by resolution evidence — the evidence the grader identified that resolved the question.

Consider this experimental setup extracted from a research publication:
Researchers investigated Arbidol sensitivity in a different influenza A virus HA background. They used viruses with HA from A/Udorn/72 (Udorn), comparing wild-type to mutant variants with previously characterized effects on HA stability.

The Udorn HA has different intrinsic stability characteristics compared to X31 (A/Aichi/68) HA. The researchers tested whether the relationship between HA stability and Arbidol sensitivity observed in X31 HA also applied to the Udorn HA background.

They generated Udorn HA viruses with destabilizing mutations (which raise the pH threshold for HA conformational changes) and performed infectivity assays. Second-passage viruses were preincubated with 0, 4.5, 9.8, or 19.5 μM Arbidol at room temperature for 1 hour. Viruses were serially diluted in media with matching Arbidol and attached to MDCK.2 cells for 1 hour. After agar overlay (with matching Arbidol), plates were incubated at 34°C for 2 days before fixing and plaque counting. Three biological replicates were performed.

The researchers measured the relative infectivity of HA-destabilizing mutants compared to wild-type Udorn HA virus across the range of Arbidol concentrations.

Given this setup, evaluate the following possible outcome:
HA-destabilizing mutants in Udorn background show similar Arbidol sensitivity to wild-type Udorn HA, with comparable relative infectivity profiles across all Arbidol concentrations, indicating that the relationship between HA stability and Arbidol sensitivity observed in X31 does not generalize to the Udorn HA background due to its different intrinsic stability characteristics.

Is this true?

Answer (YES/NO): NO